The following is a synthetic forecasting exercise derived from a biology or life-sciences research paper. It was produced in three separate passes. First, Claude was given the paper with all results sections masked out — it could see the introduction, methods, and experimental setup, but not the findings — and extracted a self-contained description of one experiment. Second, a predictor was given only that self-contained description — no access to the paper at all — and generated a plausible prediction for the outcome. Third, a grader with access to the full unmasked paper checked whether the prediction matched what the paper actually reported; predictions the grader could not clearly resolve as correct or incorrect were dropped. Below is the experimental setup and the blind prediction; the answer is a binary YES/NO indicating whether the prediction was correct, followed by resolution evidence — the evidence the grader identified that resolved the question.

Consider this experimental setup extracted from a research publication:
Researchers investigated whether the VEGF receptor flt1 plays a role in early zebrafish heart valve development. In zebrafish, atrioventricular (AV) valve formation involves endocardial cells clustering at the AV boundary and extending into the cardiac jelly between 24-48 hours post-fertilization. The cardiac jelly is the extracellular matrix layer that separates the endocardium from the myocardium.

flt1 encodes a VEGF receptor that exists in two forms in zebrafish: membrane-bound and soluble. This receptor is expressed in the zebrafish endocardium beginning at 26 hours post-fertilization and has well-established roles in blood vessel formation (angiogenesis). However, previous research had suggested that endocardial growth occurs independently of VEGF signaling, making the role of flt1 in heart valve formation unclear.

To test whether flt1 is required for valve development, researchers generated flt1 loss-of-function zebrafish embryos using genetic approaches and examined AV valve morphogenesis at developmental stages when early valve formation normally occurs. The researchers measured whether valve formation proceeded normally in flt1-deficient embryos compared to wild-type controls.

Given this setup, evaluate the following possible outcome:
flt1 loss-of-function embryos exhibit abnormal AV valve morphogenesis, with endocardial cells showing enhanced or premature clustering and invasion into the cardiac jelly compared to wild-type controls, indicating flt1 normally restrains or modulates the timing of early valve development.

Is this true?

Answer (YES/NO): NO